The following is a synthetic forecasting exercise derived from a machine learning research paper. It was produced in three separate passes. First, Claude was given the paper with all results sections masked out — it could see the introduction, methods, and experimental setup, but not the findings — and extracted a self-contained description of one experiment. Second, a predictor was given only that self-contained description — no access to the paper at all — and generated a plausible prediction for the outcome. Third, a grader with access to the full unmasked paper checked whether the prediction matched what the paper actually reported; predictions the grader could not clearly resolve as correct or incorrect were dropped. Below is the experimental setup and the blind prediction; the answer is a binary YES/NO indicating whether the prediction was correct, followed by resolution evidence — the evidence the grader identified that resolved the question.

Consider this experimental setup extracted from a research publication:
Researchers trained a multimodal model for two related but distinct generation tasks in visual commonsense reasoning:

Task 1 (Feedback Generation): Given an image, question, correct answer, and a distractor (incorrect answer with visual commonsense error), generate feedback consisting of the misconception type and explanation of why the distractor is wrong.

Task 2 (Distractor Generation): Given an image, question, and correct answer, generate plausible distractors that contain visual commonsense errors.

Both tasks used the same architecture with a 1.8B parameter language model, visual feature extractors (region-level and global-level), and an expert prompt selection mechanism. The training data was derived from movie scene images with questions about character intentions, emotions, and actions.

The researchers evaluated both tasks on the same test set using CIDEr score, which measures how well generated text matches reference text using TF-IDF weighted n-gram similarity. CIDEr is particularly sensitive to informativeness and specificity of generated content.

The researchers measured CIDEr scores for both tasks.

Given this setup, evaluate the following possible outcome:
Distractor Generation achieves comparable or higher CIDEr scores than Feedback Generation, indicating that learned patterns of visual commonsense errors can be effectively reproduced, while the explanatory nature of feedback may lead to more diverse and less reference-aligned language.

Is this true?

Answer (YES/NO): YES